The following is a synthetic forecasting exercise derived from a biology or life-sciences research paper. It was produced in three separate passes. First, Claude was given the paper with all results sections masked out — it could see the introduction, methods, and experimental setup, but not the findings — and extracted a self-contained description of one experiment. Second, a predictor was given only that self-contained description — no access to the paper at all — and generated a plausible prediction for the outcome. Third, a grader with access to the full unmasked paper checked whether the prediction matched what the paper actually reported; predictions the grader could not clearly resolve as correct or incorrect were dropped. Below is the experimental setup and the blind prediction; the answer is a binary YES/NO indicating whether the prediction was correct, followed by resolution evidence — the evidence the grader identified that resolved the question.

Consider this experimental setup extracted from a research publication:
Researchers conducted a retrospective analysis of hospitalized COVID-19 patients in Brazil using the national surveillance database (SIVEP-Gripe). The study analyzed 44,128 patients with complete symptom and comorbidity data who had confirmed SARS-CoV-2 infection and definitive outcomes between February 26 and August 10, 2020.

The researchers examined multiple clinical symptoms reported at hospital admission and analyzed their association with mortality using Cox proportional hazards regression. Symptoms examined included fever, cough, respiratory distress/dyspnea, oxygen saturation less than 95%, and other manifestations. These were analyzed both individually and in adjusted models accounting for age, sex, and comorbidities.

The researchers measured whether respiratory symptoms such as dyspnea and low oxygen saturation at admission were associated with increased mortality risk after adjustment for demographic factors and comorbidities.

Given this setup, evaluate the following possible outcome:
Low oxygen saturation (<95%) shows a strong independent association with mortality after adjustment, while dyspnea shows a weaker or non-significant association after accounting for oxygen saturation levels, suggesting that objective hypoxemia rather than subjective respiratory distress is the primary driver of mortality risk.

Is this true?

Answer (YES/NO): NO